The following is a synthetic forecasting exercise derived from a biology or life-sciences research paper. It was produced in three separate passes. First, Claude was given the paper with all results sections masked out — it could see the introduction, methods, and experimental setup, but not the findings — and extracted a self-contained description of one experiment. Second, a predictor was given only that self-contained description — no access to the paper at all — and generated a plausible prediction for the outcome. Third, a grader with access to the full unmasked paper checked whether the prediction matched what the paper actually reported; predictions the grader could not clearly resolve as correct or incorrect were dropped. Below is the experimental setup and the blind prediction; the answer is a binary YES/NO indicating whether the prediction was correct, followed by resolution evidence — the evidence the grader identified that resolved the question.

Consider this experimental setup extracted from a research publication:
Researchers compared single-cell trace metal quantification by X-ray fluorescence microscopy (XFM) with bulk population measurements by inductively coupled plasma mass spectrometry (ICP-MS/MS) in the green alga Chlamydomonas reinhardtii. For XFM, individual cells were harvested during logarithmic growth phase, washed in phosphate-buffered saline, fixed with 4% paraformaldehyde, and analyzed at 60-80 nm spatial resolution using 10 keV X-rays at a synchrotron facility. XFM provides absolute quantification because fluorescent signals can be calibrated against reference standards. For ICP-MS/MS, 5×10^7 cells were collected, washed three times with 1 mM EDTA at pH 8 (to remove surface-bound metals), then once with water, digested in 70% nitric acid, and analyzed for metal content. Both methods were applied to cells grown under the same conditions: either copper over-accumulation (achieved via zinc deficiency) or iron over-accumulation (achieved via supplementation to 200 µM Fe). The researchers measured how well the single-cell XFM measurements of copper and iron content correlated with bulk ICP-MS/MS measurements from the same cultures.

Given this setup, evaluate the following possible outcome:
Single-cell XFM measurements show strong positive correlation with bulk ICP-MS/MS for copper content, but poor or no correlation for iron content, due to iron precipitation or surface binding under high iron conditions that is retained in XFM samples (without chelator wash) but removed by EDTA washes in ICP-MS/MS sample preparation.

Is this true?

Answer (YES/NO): NO